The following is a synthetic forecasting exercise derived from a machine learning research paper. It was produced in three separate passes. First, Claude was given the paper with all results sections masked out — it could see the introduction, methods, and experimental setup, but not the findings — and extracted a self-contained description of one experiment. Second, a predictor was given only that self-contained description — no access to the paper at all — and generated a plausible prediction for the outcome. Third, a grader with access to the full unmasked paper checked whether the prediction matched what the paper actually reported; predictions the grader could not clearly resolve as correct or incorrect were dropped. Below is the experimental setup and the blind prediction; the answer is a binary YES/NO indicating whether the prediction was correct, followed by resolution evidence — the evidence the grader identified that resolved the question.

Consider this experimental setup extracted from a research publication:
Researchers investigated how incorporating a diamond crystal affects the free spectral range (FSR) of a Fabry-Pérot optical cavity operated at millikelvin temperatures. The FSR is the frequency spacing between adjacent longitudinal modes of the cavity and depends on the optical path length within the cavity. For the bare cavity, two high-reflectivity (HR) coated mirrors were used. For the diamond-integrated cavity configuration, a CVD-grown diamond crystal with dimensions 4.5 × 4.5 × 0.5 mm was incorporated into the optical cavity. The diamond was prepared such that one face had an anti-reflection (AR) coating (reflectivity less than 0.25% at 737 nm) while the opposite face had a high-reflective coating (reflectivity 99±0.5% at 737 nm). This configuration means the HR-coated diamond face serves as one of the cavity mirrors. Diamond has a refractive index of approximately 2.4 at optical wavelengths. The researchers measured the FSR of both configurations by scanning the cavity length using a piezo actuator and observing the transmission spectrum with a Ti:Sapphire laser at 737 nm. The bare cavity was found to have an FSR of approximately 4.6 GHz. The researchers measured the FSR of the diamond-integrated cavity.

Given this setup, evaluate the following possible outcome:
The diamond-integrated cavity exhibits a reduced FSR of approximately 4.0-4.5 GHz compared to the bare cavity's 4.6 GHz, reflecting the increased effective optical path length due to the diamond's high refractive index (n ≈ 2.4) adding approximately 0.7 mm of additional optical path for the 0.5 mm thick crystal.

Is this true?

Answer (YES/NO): NO